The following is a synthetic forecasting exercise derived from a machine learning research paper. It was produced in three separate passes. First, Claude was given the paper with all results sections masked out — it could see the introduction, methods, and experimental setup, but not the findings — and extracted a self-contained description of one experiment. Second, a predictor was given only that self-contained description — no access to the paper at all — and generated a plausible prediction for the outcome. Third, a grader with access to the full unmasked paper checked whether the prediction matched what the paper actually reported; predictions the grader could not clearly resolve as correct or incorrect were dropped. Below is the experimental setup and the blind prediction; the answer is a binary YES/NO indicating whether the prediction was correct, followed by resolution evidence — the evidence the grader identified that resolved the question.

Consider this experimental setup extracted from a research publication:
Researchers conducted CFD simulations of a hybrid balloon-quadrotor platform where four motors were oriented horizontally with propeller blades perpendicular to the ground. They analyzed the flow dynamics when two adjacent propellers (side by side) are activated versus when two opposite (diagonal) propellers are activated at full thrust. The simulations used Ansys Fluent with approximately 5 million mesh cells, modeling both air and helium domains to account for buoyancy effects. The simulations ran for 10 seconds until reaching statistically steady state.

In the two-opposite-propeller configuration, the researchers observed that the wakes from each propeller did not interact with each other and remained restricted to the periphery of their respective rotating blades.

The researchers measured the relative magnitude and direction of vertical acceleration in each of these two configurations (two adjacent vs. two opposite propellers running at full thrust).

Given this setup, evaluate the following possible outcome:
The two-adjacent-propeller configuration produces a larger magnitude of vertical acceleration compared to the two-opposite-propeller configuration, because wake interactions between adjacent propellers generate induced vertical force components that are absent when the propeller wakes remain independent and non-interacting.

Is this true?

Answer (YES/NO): NO